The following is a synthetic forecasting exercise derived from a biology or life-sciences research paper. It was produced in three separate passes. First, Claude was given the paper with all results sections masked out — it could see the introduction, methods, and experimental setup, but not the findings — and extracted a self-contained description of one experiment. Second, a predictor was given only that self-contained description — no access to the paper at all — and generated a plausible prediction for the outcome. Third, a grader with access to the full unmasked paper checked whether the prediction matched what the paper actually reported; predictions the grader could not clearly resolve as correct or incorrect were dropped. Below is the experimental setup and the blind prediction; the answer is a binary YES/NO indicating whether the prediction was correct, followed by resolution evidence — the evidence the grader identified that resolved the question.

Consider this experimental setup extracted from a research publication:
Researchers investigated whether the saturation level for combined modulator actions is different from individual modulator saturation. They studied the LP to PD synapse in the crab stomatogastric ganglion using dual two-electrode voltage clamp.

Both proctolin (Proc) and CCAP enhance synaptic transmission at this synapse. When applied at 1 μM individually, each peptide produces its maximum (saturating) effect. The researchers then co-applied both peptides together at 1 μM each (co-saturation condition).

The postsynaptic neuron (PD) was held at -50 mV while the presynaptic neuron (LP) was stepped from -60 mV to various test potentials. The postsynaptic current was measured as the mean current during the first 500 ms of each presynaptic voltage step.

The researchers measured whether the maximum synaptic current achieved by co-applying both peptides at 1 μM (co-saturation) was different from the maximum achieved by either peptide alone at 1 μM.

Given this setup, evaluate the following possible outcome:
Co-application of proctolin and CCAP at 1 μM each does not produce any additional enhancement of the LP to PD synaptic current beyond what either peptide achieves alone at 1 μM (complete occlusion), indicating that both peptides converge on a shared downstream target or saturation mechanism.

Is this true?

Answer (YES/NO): YES